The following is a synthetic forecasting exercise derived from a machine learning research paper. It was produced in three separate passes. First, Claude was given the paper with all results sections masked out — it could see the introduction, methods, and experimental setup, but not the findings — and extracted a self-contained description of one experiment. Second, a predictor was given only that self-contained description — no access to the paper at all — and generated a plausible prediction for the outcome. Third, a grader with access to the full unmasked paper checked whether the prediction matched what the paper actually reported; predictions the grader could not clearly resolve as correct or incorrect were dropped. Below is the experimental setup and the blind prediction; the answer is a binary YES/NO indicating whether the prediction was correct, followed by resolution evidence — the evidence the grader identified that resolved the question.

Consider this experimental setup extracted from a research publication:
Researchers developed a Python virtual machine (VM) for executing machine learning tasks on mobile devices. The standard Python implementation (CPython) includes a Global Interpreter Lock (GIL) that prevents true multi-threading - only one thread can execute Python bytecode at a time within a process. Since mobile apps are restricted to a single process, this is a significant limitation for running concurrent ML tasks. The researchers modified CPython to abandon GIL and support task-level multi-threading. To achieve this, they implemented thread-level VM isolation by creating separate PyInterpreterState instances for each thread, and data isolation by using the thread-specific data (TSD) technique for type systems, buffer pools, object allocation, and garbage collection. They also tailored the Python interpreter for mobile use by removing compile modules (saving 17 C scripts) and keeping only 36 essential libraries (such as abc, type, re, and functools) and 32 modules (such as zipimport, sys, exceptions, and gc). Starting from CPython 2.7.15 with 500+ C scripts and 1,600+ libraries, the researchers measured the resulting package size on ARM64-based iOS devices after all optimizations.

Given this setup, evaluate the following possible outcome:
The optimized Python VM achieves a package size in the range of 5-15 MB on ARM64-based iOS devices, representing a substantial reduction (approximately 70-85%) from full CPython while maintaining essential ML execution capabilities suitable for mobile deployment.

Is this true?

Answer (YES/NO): NO